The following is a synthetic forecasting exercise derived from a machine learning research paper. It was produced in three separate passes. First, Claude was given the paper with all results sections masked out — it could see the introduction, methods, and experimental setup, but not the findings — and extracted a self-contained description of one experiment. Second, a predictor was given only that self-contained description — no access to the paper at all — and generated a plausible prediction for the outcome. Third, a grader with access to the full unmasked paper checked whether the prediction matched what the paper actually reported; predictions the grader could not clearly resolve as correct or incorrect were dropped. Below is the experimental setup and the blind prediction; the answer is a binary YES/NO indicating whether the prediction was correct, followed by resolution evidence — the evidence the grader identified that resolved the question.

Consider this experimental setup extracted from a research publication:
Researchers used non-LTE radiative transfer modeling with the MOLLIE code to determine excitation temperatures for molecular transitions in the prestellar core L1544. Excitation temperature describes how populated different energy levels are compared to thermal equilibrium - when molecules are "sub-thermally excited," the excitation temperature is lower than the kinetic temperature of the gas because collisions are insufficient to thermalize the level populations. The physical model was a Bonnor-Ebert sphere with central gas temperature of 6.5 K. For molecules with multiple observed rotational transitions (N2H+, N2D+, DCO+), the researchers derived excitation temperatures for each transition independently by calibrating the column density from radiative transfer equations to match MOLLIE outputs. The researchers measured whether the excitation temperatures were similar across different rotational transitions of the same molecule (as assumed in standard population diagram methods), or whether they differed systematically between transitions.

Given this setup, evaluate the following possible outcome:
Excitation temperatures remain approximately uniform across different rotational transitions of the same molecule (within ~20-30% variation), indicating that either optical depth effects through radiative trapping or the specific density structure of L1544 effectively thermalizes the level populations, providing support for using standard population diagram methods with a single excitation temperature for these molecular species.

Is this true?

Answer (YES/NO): NO